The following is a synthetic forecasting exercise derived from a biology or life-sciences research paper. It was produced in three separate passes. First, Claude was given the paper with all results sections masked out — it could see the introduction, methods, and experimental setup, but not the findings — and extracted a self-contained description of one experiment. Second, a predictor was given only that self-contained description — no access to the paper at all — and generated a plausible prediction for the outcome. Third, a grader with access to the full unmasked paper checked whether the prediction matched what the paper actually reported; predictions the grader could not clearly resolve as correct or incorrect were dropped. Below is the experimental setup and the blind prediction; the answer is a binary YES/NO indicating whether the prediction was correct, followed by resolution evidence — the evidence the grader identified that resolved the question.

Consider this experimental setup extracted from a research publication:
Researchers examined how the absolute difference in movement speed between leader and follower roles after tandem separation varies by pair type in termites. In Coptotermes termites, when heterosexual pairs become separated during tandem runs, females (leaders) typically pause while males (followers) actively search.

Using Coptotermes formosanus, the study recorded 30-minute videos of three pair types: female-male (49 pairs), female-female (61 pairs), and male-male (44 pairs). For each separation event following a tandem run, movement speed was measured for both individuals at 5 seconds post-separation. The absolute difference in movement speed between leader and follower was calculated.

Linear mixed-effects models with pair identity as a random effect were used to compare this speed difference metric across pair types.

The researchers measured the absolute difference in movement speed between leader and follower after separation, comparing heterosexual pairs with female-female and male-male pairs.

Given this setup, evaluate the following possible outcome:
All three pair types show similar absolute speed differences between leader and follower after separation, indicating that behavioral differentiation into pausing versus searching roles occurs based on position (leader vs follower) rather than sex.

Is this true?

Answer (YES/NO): NO